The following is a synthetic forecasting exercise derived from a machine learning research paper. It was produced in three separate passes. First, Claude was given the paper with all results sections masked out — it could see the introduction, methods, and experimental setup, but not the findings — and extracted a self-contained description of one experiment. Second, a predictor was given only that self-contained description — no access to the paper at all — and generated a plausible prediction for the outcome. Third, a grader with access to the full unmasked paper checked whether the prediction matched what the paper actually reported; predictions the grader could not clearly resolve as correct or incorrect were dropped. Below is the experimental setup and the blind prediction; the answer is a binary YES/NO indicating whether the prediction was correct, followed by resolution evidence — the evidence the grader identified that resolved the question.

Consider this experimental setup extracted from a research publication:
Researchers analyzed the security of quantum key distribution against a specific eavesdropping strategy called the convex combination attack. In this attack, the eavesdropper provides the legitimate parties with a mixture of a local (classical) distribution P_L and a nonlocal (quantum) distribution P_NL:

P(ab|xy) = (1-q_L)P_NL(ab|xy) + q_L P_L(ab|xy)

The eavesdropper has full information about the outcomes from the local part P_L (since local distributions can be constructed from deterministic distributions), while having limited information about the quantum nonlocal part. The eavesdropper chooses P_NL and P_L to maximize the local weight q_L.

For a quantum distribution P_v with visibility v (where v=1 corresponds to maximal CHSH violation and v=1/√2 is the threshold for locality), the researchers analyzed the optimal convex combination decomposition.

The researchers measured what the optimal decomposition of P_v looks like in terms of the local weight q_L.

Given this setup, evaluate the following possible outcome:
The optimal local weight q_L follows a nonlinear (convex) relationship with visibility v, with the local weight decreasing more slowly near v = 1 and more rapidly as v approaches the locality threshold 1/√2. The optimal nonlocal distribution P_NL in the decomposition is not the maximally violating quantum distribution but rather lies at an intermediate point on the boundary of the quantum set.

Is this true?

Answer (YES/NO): NO